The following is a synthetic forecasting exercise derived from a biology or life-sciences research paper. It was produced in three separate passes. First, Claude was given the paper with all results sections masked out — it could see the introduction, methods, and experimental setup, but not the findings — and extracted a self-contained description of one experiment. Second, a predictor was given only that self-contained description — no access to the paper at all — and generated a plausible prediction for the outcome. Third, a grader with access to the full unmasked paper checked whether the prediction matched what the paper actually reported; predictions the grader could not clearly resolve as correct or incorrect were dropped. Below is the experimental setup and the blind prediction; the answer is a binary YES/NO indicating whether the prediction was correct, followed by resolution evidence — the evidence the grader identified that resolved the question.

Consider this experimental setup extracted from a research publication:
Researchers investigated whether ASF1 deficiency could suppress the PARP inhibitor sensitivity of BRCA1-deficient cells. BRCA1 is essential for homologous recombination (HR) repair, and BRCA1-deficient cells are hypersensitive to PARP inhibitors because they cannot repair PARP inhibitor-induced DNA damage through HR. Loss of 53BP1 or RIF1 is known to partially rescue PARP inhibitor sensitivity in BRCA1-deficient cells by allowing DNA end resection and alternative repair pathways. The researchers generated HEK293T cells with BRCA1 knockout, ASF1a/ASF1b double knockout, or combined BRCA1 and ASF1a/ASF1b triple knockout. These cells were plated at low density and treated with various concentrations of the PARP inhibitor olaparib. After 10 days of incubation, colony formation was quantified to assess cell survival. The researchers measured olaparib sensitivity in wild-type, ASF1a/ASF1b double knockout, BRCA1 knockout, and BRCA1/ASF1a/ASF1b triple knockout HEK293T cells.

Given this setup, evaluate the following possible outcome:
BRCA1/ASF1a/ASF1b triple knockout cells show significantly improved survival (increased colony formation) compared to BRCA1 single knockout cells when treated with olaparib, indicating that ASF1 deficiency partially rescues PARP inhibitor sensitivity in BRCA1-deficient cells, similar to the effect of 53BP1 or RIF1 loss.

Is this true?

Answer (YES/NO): YES